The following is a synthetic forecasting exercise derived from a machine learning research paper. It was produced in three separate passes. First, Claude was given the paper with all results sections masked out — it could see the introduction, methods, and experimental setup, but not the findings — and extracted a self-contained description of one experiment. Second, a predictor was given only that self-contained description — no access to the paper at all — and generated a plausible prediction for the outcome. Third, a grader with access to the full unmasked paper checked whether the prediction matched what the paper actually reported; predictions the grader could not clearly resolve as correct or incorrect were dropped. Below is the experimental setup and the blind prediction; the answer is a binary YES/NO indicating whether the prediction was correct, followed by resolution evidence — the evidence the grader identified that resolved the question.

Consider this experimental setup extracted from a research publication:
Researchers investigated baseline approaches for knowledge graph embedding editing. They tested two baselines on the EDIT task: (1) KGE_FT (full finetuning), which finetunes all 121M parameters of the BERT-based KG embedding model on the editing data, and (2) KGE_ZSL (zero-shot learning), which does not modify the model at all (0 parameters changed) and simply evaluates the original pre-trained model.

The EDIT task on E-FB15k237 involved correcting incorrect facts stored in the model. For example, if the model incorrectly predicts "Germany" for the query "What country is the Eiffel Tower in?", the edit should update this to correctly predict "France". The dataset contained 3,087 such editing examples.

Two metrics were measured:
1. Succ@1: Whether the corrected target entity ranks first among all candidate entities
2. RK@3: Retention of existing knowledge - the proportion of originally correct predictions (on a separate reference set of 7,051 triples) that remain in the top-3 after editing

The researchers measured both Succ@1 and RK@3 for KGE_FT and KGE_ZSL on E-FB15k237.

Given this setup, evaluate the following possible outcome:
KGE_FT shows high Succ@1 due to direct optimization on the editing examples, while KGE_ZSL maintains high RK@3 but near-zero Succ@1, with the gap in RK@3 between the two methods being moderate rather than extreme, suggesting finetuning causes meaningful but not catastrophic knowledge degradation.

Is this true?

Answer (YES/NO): NO